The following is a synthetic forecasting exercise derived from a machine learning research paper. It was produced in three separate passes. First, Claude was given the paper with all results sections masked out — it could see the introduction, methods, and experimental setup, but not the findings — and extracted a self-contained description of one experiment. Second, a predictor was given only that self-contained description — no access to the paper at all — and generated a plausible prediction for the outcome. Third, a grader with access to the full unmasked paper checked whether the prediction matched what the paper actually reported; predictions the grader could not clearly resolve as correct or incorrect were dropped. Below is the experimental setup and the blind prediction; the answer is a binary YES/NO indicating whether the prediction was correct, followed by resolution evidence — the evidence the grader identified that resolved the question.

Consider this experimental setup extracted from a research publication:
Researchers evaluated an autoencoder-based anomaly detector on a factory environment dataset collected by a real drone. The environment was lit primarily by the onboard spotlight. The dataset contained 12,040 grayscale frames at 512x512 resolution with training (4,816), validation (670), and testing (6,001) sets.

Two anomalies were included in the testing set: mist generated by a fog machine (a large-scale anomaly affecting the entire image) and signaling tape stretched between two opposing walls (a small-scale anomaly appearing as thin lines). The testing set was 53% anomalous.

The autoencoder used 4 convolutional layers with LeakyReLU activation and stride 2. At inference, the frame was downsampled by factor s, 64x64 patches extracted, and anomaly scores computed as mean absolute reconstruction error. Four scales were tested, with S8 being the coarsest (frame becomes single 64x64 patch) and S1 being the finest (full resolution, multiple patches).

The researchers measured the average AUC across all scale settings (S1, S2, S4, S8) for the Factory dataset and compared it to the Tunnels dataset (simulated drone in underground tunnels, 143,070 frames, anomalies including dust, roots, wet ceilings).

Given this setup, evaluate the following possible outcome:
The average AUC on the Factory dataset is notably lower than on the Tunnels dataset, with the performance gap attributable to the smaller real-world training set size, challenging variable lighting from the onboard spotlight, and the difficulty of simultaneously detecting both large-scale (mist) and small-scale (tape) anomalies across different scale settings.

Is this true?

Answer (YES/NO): NO